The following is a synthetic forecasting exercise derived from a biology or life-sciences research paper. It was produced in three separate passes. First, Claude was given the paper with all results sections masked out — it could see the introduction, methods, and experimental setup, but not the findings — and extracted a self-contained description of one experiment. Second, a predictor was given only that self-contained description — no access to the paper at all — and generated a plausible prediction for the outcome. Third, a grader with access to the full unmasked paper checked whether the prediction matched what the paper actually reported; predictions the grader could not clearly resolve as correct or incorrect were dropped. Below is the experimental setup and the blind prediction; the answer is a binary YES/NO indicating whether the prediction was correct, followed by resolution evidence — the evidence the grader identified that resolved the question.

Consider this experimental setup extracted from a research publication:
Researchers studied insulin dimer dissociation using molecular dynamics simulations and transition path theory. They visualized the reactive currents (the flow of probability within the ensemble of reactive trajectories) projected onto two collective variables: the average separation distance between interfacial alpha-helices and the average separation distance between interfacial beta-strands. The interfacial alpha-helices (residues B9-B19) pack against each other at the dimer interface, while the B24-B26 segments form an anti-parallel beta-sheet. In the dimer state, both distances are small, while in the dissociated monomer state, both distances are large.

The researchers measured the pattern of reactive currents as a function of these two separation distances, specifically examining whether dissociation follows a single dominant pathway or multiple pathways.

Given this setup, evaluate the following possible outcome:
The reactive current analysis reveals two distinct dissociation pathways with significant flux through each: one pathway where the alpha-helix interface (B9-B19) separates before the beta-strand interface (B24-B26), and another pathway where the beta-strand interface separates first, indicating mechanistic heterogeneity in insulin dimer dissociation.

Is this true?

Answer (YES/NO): NO